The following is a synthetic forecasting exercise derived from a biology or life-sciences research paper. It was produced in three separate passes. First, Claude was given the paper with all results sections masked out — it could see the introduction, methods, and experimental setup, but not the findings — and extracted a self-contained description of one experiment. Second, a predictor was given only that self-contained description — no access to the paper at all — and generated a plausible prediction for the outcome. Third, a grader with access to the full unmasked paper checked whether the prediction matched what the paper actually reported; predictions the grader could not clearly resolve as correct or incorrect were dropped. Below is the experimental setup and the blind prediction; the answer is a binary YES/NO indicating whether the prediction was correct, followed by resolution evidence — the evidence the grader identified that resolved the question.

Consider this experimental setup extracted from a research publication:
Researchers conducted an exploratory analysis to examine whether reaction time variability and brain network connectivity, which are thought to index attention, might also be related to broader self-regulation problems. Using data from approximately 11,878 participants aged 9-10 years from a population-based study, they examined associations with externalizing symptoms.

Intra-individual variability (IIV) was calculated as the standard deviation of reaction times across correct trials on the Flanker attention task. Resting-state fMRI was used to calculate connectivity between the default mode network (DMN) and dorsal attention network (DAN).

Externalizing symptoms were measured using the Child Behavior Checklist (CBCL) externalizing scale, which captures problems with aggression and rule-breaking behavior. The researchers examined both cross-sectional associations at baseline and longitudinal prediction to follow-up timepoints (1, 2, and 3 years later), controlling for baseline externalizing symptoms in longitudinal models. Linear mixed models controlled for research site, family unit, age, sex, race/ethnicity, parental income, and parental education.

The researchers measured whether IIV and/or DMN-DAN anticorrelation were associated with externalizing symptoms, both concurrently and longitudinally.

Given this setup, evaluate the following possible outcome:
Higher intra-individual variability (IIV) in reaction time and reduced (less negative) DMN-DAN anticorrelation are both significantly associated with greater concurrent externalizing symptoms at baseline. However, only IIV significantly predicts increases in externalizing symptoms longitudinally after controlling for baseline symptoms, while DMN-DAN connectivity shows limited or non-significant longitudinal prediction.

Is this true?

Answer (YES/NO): YES